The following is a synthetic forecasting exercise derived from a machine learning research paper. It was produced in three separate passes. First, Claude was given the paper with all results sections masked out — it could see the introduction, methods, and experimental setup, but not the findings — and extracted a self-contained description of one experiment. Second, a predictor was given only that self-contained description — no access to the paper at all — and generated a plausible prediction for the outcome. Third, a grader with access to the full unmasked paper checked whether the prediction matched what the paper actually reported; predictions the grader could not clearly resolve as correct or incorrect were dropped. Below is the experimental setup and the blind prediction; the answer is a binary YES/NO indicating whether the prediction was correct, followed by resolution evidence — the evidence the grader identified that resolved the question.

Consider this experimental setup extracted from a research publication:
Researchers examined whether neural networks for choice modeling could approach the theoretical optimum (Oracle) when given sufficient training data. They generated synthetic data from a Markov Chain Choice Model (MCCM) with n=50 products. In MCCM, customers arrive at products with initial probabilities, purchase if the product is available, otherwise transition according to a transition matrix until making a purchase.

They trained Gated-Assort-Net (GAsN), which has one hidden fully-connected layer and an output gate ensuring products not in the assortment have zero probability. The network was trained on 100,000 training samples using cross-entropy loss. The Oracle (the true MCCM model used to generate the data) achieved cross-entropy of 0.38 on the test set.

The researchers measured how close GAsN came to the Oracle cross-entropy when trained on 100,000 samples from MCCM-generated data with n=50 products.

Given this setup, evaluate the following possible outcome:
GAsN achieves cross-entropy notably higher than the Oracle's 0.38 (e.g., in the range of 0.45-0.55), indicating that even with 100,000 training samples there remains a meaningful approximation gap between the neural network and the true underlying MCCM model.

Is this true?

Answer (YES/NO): NO